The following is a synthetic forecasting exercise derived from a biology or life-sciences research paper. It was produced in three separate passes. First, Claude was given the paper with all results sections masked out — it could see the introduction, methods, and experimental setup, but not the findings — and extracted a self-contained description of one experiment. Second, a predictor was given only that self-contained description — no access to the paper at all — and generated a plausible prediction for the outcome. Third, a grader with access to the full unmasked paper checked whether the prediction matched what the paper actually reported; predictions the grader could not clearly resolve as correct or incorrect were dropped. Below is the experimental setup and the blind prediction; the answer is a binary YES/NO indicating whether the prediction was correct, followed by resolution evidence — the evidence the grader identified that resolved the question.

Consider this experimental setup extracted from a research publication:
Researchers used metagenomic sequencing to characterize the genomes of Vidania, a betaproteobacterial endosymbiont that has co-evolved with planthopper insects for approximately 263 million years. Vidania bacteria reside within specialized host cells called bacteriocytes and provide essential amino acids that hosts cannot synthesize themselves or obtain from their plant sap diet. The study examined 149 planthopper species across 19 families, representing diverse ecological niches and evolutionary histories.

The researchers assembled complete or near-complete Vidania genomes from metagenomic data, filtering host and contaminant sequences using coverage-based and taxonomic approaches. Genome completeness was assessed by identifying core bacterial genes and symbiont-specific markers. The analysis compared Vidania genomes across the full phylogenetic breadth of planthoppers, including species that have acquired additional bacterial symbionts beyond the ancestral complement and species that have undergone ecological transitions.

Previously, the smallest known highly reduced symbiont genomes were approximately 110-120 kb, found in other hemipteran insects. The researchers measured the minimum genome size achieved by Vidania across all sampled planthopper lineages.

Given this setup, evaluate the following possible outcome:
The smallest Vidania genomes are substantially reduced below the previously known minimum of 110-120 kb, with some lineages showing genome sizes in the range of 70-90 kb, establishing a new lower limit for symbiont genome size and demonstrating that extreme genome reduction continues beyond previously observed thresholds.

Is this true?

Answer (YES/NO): NO